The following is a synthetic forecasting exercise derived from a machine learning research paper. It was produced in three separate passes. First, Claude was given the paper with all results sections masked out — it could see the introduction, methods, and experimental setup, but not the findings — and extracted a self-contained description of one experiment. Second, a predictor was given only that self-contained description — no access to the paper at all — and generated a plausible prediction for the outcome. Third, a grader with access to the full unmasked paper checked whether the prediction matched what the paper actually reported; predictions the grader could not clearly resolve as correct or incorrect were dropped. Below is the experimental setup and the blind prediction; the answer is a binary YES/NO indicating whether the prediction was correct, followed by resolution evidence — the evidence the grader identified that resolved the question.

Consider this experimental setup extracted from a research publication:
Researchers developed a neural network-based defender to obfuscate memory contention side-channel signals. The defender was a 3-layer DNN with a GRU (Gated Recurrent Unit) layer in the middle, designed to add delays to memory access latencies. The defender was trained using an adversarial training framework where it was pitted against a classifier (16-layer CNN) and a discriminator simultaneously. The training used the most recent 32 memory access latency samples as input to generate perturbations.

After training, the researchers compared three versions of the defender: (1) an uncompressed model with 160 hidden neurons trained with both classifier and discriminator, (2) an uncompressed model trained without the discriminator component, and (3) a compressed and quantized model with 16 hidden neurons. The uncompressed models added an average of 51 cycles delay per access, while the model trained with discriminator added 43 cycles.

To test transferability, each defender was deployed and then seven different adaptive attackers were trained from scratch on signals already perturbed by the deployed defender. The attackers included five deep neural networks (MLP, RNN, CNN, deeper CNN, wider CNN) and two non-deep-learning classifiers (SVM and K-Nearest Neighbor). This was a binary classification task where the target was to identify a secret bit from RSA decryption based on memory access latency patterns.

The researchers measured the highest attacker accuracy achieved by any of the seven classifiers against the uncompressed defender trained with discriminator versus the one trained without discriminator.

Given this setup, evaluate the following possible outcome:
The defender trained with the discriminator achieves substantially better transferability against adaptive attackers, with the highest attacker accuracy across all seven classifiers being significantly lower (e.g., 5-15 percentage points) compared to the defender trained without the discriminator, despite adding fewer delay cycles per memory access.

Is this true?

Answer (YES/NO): NO